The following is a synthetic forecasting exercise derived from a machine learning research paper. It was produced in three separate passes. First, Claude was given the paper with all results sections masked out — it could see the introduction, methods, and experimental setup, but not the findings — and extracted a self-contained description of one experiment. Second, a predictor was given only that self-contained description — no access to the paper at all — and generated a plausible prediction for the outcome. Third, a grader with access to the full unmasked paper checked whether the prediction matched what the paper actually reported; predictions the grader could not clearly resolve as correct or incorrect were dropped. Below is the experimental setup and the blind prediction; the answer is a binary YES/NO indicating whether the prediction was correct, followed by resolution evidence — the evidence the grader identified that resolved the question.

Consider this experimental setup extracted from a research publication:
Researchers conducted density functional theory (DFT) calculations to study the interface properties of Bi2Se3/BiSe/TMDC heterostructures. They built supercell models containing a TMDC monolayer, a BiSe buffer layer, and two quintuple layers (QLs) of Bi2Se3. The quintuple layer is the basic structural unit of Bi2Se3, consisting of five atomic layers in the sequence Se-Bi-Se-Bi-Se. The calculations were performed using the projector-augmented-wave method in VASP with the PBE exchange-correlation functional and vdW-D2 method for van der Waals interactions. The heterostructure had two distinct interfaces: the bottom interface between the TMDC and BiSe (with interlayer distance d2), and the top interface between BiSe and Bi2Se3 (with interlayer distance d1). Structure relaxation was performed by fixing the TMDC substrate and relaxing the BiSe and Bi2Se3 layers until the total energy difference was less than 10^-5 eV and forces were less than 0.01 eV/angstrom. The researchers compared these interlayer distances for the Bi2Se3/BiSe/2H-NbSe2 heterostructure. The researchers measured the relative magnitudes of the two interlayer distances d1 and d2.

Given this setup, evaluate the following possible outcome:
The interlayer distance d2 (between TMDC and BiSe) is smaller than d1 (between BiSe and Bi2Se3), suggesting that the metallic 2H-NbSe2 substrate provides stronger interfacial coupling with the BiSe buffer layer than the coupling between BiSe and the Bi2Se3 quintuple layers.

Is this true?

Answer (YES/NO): YES